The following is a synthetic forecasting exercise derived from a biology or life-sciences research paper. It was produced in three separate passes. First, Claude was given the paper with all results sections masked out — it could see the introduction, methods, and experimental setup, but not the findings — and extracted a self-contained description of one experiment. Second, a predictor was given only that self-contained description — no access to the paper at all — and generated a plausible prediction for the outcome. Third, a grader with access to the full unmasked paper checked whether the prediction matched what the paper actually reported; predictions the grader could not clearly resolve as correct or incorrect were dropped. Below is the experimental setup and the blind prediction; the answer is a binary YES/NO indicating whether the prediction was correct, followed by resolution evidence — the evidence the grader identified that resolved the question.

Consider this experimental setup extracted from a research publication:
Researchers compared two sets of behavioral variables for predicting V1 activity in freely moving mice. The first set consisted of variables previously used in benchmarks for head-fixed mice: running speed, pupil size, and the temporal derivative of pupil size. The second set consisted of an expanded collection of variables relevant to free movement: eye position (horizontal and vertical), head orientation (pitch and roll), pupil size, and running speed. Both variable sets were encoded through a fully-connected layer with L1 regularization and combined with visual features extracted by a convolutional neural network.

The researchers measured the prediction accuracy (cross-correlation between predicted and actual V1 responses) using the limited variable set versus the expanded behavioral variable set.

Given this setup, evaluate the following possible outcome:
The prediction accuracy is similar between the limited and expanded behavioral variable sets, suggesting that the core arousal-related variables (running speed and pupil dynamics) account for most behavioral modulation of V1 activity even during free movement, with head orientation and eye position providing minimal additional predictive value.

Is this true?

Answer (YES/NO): NO